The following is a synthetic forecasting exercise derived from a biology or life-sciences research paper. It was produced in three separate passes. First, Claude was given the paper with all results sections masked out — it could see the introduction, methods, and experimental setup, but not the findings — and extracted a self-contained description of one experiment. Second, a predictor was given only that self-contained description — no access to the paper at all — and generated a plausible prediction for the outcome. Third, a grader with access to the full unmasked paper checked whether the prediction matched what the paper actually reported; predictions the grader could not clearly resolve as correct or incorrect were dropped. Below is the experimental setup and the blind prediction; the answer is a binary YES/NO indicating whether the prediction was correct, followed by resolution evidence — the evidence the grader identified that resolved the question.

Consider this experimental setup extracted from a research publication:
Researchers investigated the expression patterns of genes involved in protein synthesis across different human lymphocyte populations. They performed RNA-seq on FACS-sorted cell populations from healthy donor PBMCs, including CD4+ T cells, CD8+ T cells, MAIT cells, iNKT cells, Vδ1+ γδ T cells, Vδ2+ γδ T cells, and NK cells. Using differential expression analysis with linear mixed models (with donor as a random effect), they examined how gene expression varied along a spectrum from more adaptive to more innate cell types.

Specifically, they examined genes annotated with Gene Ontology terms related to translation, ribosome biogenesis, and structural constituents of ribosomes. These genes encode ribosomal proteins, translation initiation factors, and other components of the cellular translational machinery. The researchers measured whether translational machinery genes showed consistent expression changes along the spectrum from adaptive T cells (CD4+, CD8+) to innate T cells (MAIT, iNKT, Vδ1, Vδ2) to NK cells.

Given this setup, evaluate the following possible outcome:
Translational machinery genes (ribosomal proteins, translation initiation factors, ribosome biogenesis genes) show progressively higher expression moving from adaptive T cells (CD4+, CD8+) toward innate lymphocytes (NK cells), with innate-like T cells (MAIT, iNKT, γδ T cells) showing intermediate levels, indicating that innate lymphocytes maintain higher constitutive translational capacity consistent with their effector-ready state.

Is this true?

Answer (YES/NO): NO